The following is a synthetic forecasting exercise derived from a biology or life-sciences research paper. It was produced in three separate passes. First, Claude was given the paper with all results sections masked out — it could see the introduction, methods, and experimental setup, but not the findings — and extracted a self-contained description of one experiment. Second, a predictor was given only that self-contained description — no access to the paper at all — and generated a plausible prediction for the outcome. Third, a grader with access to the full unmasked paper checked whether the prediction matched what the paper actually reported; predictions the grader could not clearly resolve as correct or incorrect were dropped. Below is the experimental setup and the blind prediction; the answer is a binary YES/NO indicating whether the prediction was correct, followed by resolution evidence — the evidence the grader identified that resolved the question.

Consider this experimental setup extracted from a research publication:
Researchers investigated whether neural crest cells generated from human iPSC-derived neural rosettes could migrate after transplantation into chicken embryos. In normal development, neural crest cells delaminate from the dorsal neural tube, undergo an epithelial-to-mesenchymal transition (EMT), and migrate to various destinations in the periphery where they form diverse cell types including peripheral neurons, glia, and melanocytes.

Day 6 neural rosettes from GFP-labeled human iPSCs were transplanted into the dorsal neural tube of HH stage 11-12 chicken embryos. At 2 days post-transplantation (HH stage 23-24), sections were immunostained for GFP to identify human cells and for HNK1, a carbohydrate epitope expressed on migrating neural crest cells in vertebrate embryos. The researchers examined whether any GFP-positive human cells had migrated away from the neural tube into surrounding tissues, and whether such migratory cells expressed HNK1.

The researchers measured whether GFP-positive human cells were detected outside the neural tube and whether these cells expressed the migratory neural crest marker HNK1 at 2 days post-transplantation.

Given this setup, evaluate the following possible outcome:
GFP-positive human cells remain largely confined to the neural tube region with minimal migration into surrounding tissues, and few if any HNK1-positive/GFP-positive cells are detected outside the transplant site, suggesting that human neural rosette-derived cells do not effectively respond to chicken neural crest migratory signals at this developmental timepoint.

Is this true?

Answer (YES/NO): YES